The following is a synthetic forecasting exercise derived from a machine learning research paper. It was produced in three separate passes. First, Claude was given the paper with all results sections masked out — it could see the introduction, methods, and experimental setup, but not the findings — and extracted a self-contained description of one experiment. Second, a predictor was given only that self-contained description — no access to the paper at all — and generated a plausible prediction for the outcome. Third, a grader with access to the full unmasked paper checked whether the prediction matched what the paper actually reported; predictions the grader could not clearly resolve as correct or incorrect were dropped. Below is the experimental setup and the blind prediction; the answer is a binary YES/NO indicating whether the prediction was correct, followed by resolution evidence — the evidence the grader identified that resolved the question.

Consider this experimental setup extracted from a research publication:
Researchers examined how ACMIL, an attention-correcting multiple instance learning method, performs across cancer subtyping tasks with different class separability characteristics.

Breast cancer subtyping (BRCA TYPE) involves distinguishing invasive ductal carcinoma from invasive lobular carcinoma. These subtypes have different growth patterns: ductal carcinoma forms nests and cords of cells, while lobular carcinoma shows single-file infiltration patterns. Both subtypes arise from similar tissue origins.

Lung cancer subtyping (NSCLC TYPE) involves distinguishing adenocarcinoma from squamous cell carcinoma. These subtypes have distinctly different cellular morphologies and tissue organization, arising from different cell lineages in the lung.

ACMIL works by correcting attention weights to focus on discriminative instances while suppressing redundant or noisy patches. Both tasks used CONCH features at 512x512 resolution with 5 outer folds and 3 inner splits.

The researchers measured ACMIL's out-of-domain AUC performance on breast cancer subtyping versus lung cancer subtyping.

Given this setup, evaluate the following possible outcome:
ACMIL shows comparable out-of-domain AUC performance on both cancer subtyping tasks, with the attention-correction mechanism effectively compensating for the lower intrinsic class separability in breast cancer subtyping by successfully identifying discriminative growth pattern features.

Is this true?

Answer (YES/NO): NO